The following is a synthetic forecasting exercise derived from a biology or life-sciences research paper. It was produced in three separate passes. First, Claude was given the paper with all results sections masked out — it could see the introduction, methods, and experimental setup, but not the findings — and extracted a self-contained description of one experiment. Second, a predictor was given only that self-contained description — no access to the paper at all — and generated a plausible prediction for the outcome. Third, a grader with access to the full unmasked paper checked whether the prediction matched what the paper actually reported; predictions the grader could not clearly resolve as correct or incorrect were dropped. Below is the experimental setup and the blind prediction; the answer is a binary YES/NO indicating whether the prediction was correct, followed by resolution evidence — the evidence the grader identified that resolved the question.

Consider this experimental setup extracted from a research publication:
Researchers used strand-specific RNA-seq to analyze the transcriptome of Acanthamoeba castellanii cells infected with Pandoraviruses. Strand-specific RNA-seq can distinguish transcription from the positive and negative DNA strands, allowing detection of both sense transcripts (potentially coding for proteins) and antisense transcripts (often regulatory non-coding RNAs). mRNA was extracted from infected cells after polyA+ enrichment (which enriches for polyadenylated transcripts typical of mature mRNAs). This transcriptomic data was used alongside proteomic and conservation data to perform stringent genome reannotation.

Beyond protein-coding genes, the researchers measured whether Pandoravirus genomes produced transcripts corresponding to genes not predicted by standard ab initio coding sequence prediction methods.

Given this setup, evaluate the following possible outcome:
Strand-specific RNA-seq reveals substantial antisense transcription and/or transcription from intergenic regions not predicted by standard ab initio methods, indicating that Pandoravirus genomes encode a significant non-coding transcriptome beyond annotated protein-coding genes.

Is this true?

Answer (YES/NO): YES